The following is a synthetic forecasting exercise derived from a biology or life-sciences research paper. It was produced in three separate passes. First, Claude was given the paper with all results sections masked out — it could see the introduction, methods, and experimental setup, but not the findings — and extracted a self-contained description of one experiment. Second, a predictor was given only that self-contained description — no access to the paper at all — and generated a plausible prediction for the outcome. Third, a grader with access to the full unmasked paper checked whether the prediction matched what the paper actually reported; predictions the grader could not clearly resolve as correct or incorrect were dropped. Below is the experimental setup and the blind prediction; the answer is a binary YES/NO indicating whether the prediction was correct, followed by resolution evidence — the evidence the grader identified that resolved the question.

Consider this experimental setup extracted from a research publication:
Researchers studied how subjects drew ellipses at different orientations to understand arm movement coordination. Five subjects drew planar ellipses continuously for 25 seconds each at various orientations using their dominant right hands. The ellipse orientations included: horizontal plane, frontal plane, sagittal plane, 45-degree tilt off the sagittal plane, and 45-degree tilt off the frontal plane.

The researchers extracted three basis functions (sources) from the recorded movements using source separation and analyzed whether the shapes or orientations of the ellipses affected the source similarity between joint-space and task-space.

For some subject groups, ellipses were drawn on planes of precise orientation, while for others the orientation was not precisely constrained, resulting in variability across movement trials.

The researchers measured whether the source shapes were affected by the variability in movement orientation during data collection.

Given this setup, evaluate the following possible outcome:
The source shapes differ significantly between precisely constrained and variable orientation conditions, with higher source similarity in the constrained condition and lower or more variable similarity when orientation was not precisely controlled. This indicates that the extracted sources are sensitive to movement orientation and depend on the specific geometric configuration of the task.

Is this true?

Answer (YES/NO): NO